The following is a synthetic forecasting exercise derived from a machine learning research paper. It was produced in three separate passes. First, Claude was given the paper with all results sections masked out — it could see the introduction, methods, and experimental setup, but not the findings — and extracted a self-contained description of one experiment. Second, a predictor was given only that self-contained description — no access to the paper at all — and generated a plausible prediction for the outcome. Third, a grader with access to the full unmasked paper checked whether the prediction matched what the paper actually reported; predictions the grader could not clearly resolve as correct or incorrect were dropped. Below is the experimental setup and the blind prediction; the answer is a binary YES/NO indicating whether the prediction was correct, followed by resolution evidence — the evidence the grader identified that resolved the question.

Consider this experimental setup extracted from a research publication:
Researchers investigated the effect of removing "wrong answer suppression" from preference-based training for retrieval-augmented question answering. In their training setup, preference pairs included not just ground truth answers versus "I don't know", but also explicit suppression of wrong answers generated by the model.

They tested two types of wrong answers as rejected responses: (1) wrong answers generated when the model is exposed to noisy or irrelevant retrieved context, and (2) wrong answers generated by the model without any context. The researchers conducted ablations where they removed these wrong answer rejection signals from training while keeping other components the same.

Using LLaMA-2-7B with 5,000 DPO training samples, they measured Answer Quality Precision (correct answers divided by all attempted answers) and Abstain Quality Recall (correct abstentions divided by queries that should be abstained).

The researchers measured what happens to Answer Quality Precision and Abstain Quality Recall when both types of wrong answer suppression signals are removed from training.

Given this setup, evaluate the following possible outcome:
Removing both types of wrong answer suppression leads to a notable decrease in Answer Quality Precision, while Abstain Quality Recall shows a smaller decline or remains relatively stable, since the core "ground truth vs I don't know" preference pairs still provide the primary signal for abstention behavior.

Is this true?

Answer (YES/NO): NO